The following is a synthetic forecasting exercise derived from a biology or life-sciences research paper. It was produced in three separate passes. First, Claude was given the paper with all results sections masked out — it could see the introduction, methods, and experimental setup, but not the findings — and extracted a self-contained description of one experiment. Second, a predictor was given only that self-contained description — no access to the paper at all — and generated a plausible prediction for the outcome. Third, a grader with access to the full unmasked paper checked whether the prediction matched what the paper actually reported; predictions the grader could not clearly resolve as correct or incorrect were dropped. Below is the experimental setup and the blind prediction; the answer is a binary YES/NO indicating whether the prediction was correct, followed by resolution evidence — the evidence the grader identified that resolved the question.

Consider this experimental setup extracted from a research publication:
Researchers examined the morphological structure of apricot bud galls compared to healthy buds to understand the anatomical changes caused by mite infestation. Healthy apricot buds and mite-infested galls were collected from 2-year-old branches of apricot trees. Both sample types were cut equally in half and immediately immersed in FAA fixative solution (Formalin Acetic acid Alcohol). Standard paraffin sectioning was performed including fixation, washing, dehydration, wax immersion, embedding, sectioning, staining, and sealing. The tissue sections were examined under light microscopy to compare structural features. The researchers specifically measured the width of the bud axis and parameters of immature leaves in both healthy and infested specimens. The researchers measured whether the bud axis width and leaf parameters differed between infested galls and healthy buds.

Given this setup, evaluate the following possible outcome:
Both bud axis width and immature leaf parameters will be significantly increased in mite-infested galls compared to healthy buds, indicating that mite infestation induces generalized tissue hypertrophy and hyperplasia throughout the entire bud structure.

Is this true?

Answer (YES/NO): NO